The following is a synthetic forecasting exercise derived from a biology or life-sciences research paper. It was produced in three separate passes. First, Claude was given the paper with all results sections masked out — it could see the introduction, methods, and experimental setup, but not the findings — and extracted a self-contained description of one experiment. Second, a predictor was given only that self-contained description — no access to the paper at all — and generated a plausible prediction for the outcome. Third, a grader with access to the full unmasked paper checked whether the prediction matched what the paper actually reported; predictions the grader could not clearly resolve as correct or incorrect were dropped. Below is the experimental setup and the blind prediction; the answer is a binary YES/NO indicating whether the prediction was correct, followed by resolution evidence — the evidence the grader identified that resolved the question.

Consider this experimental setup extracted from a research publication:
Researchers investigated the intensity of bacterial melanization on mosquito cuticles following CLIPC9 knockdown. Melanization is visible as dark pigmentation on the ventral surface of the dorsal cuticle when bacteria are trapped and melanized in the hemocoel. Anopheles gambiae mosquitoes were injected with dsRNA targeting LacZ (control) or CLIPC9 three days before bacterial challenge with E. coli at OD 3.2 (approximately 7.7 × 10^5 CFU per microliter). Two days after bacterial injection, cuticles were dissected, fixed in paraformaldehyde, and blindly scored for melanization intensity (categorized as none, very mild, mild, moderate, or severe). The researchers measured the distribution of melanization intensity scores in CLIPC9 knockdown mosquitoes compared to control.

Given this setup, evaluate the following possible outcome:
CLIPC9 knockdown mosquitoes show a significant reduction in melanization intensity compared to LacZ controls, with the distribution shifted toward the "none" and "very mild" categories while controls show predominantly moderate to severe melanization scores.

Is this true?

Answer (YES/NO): YES